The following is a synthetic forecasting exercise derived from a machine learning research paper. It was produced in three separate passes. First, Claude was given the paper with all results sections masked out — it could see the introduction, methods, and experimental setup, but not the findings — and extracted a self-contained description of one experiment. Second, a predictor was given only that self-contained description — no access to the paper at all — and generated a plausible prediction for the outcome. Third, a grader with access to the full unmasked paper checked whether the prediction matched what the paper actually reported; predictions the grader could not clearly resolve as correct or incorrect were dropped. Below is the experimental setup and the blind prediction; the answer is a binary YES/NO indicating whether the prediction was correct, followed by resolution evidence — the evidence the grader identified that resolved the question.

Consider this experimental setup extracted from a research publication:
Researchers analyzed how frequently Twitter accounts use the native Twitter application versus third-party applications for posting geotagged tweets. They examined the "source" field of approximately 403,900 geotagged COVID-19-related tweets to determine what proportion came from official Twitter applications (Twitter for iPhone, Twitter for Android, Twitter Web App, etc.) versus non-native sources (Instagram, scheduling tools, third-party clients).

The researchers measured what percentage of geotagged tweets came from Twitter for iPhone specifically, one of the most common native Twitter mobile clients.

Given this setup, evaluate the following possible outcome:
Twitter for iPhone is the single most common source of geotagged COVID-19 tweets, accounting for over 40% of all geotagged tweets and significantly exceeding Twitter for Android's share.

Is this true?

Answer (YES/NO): NO